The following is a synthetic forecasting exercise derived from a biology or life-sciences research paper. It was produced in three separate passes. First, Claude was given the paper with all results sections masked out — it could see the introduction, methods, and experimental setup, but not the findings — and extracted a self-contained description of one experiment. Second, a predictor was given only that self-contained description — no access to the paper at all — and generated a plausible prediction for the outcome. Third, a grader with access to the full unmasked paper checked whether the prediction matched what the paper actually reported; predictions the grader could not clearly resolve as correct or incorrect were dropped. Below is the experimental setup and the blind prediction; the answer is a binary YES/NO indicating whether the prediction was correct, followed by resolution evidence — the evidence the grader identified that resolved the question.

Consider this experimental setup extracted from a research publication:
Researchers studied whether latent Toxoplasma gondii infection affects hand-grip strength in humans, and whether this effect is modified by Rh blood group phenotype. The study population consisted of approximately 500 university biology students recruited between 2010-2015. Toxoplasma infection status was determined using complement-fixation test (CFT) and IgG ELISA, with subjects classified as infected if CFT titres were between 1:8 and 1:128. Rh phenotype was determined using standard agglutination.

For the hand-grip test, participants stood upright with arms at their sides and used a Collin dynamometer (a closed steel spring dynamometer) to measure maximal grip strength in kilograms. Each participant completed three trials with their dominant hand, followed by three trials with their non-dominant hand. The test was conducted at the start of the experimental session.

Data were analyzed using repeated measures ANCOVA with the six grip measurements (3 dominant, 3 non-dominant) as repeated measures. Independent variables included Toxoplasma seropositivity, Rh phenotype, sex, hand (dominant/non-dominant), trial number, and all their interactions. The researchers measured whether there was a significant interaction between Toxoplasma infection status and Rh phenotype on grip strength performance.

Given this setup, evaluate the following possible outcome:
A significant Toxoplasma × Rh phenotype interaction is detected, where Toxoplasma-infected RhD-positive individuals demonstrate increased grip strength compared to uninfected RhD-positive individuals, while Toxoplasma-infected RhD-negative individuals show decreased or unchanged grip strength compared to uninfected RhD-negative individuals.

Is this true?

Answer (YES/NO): YES